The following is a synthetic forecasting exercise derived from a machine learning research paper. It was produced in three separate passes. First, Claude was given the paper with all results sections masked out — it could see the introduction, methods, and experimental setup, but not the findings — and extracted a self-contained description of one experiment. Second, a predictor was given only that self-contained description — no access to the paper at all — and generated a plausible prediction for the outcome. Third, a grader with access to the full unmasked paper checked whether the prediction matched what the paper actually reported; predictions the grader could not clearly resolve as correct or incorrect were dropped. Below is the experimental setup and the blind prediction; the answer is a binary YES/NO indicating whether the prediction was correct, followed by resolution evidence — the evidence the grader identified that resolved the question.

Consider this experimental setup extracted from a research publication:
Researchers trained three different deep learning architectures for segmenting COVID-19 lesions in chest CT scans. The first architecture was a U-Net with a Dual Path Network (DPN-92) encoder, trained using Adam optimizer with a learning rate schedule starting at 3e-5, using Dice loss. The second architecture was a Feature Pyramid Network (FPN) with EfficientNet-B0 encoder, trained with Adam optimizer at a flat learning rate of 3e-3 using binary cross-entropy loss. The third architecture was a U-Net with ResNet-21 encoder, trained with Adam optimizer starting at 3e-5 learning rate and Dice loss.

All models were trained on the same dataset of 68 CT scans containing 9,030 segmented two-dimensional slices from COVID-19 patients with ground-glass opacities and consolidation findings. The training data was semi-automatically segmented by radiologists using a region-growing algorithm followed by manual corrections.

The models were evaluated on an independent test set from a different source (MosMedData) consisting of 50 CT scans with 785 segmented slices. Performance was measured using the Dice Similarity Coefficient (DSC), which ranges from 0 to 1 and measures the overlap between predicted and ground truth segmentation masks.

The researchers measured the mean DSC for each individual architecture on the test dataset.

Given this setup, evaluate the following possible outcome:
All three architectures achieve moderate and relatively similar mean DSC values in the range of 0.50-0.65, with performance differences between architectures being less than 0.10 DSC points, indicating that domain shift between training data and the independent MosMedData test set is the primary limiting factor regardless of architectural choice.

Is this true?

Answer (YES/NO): YES